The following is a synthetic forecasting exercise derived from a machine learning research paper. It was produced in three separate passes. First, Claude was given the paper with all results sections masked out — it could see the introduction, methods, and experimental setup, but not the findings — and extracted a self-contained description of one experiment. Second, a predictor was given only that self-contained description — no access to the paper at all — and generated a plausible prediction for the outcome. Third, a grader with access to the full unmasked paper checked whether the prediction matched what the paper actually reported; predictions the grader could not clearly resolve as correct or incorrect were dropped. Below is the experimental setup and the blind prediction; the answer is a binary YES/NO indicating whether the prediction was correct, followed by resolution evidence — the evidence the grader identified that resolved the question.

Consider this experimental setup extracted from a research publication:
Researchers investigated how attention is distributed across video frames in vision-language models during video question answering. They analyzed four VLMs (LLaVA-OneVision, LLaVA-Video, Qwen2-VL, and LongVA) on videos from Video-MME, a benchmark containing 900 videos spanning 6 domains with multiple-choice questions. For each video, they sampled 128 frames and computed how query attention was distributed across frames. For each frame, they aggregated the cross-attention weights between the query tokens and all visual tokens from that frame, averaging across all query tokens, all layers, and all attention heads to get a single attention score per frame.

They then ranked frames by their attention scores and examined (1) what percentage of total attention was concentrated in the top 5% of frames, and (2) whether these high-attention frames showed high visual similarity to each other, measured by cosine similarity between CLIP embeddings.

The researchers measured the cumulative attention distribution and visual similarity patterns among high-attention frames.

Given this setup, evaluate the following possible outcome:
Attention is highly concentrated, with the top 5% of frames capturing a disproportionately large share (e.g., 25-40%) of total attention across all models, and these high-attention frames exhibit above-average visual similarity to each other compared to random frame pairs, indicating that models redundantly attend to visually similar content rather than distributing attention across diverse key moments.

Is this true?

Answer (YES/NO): NO